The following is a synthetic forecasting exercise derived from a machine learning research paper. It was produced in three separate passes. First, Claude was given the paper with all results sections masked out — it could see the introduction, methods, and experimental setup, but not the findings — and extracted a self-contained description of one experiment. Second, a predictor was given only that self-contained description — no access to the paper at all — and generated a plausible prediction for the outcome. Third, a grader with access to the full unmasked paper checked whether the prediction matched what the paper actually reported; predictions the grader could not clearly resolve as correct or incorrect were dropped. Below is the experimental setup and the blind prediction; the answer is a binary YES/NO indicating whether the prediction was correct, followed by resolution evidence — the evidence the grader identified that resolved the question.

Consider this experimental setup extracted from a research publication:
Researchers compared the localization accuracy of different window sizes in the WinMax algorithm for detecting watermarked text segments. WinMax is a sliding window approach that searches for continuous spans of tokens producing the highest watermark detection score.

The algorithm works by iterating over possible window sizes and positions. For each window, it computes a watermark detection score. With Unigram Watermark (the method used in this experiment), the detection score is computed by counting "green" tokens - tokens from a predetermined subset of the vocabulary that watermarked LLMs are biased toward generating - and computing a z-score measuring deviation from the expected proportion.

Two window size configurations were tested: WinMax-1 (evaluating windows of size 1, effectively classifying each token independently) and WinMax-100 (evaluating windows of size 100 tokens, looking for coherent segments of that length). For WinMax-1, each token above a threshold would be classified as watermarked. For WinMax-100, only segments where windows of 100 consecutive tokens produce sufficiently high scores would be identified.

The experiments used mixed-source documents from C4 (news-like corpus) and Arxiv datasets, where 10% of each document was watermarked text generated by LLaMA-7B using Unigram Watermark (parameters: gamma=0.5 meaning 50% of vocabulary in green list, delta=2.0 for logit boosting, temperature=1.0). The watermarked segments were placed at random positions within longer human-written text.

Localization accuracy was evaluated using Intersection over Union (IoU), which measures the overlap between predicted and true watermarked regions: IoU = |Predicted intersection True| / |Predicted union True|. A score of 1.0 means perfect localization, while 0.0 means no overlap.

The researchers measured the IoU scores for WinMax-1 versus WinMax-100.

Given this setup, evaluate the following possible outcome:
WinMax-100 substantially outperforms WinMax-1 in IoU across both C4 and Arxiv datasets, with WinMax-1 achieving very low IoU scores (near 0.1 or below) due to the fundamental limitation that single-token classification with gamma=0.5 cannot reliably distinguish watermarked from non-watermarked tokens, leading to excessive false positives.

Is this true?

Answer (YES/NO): NO